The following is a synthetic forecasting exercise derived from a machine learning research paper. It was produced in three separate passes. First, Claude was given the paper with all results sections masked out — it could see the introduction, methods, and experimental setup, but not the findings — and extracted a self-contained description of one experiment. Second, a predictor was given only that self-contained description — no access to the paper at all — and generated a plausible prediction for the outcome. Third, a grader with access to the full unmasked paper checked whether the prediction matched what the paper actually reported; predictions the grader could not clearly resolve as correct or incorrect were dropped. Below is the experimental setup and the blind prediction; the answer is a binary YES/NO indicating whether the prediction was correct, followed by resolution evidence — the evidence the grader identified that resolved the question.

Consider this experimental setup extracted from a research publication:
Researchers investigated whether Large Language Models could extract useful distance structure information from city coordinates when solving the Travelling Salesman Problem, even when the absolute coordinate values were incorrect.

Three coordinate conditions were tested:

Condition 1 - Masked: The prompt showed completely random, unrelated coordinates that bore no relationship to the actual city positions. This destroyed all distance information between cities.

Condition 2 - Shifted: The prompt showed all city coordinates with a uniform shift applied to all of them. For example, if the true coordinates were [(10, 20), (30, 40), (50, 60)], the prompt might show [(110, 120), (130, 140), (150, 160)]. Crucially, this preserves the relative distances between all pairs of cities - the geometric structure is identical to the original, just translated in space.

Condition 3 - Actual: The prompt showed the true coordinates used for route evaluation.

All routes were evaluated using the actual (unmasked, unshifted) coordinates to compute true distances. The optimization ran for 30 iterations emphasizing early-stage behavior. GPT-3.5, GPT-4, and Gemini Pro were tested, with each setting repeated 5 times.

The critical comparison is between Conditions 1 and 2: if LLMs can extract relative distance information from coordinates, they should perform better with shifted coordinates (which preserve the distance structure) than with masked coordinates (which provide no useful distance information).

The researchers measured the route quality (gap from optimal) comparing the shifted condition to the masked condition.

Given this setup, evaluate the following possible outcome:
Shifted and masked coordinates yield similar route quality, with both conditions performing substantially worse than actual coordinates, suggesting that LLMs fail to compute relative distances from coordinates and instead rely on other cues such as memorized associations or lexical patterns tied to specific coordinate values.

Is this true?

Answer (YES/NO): NO